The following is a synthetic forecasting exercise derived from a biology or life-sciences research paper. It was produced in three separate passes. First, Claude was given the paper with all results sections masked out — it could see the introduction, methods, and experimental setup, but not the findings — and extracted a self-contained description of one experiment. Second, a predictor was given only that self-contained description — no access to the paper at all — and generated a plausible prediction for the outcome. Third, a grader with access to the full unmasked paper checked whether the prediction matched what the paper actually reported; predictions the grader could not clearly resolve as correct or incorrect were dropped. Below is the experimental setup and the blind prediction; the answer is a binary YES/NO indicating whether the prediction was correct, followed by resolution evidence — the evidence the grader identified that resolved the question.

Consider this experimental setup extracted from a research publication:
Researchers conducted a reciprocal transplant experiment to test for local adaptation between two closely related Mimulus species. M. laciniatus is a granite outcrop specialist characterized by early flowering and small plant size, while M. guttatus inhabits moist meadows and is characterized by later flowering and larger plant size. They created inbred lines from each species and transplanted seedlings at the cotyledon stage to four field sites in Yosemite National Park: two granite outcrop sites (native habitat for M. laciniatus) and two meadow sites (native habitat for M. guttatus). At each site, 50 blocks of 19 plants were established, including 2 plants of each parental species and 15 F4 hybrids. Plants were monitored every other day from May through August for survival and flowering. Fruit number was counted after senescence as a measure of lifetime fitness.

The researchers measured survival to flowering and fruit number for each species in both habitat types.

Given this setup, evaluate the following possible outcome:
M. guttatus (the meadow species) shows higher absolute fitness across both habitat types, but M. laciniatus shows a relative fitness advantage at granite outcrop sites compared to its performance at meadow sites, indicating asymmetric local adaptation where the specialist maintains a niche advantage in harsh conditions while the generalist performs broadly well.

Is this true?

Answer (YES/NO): NO